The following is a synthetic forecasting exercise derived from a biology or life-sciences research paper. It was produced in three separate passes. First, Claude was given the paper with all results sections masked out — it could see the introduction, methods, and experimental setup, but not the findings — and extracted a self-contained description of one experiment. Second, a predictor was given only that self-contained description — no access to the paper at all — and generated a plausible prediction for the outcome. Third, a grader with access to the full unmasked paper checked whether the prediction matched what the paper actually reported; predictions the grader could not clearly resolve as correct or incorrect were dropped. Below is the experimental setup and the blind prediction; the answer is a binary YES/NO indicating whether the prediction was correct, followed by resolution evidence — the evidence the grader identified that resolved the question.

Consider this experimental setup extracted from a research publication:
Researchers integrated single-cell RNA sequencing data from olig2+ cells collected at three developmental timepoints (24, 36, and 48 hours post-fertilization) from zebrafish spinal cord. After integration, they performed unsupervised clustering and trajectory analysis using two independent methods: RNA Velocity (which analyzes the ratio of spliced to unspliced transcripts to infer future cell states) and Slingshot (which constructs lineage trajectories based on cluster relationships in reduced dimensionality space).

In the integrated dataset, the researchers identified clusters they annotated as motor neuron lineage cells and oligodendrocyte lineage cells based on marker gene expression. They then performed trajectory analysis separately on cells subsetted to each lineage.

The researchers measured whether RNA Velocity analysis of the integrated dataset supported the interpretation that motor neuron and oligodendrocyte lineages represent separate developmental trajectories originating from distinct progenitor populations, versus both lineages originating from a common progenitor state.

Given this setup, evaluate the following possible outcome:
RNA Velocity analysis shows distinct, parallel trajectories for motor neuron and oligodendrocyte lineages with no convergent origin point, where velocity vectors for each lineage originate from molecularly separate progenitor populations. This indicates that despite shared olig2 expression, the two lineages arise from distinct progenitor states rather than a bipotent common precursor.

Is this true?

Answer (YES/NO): YES